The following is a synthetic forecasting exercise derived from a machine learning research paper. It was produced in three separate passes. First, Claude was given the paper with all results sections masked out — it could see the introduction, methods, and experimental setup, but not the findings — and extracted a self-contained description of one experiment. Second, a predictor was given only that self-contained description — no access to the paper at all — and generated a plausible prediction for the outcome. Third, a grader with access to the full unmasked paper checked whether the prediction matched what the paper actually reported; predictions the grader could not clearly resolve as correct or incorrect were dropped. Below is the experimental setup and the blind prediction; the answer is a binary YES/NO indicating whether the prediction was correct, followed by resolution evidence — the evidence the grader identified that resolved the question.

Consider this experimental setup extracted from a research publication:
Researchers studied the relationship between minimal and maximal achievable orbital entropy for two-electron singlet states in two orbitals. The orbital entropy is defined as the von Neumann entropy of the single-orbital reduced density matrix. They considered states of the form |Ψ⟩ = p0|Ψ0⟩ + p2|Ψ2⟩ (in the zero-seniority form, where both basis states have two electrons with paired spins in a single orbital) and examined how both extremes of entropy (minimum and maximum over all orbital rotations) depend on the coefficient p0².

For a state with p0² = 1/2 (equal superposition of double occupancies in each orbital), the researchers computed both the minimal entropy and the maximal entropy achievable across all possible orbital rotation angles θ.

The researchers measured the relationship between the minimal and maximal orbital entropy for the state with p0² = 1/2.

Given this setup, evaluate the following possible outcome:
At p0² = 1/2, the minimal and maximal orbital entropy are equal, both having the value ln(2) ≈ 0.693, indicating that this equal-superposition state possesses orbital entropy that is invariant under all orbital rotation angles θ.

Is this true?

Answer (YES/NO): YES